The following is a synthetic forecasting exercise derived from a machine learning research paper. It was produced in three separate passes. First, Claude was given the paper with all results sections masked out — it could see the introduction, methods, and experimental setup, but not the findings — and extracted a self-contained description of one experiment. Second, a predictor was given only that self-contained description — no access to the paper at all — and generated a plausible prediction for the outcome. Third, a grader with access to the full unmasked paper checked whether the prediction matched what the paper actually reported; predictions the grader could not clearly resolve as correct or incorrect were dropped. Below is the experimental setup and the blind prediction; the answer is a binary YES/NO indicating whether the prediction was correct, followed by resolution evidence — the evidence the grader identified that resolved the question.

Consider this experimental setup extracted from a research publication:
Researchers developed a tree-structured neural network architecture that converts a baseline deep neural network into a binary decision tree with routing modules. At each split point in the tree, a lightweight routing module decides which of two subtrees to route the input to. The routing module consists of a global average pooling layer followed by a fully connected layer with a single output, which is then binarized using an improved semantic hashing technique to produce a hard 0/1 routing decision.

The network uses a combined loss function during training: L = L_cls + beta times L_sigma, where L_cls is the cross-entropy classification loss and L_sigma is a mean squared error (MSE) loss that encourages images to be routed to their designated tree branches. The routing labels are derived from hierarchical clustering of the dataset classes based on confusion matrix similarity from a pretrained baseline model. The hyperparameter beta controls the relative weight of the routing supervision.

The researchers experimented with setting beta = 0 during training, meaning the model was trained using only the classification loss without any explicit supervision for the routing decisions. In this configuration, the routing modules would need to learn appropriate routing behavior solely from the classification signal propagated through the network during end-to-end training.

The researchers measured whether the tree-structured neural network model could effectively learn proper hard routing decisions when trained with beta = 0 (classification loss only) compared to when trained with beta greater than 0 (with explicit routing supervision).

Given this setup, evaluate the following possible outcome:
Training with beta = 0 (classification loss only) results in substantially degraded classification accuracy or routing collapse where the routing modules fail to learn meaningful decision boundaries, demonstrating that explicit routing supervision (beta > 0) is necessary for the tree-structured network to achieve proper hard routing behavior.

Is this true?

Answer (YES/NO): YES